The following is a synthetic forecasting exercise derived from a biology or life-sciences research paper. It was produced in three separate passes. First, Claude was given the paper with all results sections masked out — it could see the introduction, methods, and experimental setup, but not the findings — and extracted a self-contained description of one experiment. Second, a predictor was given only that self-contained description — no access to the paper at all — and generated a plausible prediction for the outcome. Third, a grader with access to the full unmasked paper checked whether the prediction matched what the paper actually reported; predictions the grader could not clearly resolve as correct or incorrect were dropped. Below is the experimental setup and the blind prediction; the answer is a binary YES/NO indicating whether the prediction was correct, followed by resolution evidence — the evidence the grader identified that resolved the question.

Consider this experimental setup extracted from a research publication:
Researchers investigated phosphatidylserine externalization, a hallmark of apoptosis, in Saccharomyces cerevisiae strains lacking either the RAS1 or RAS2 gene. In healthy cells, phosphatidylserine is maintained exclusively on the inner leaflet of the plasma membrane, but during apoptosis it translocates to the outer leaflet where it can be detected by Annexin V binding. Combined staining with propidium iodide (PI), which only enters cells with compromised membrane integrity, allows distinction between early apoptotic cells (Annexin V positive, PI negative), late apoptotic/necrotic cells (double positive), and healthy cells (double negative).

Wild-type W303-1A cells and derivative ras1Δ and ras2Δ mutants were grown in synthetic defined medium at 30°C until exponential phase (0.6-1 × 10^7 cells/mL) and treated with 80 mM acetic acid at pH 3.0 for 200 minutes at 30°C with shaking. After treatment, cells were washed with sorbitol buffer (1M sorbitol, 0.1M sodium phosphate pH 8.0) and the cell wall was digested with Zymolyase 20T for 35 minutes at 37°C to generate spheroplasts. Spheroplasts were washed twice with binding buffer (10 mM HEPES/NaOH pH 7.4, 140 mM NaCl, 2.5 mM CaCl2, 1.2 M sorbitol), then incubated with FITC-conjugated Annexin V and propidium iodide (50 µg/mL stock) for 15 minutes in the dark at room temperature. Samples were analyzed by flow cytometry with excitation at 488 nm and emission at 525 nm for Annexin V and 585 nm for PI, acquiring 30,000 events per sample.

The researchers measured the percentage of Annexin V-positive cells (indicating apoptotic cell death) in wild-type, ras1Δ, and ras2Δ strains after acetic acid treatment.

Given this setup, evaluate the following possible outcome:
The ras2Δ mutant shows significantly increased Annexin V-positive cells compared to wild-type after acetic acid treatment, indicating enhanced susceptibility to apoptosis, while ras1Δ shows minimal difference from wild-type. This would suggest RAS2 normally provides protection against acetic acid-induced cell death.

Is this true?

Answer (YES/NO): NO